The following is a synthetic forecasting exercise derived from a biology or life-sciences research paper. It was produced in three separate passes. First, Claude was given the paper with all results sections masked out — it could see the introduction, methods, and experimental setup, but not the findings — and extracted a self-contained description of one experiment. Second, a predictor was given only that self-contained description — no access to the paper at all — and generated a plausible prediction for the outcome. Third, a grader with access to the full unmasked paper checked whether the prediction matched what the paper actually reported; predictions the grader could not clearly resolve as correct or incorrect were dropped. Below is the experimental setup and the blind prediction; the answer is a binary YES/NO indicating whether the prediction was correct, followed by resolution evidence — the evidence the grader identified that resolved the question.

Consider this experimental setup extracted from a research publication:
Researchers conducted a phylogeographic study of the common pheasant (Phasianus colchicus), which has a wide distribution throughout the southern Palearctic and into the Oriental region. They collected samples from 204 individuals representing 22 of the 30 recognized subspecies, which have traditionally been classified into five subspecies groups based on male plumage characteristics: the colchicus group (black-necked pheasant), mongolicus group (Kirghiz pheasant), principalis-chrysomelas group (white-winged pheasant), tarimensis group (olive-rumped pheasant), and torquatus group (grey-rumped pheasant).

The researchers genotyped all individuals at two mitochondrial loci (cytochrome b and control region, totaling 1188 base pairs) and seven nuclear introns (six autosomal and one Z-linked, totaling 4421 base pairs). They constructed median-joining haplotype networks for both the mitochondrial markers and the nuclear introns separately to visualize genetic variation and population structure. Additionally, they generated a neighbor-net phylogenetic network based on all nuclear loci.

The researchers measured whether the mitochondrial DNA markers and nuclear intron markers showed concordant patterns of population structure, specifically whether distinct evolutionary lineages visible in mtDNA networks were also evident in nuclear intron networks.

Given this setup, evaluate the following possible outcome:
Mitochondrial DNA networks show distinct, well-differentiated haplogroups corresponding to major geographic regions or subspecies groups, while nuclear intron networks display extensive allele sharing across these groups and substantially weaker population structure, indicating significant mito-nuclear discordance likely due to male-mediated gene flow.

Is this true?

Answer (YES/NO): YES